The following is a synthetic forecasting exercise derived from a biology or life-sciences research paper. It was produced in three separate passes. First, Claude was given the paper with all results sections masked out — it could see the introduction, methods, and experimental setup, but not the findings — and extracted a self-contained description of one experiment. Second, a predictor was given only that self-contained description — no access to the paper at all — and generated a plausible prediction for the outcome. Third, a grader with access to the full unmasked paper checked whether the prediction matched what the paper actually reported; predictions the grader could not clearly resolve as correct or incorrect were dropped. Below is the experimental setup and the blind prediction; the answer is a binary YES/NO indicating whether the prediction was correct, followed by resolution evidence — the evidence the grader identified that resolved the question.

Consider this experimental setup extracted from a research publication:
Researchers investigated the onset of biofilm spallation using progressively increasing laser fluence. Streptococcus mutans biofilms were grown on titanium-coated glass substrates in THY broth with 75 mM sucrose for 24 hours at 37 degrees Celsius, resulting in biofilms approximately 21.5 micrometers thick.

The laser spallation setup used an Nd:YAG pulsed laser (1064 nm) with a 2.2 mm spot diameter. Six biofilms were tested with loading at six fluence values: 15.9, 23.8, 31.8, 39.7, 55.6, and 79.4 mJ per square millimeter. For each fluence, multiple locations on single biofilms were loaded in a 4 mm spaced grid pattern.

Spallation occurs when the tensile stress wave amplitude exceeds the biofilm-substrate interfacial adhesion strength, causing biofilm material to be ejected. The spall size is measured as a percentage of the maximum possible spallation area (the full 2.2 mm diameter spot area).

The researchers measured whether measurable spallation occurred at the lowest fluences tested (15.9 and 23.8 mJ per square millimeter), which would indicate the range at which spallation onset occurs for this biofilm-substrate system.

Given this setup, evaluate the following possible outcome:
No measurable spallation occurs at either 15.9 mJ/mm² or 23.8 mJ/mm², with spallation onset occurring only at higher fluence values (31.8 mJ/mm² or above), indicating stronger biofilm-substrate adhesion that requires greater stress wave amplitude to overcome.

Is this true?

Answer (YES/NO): YES